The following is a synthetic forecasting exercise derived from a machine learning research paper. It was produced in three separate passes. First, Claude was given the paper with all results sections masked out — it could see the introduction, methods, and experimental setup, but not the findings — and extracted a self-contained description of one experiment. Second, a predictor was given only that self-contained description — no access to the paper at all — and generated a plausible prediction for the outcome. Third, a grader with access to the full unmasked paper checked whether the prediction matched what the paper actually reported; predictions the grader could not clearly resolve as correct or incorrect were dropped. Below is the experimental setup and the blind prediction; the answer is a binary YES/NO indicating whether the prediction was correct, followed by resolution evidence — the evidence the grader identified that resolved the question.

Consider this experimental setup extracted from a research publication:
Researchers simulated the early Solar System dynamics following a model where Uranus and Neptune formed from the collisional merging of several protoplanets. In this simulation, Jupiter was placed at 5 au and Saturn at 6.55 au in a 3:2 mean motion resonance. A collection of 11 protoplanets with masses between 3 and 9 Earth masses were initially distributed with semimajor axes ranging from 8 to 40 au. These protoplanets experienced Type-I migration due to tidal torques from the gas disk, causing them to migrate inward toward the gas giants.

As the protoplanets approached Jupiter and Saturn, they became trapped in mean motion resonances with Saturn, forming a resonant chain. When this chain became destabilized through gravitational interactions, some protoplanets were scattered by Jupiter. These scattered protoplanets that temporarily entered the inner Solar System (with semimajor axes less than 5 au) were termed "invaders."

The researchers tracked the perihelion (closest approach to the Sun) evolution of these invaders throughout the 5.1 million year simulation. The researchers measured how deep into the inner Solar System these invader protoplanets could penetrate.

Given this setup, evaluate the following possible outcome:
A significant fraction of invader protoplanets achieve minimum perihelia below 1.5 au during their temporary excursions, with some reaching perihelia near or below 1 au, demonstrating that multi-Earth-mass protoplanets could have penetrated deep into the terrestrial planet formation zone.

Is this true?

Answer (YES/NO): NO